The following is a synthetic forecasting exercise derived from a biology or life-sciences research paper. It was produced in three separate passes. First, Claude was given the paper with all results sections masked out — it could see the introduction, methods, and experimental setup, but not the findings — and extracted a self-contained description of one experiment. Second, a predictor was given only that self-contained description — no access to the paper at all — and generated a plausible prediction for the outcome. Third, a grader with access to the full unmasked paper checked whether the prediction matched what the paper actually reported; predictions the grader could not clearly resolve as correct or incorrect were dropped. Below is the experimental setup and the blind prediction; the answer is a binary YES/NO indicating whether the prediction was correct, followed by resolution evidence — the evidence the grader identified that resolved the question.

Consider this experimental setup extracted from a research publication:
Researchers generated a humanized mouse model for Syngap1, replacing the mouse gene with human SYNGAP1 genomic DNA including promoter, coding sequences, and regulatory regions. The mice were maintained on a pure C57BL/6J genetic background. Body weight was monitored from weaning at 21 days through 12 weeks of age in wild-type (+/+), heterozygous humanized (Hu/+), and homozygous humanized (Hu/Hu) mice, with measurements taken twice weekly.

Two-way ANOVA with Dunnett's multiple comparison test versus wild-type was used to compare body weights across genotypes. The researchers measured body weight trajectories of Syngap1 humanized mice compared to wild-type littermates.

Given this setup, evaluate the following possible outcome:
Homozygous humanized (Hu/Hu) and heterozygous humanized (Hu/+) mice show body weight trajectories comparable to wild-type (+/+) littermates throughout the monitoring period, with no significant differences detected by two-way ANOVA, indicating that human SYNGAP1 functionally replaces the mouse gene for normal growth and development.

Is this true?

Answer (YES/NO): YES